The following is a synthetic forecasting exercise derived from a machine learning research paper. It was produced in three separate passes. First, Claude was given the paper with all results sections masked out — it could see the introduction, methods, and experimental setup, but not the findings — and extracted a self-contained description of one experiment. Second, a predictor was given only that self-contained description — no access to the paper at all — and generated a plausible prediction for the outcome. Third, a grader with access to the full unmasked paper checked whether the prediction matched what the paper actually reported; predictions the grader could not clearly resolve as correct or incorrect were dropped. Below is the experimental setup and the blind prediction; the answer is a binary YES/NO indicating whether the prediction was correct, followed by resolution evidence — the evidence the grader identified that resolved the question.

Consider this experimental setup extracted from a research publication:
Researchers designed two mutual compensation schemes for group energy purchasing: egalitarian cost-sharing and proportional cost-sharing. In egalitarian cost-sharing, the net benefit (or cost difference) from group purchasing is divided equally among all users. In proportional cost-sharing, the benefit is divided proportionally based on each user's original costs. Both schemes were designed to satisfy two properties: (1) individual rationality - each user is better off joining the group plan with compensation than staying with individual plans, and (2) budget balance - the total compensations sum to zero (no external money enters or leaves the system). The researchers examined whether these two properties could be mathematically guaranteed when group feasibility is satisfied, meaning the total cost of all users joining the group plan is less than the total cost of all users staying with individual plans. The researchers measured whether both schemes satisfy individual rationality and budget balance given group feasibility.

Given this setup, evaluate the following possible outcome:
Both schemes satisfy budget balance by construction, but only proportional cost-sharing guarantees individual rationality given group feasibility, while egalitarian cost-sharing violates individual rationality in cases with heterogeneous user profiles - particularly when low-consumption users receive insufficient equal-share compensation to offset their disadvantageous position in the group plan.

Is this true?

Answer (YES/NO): NO